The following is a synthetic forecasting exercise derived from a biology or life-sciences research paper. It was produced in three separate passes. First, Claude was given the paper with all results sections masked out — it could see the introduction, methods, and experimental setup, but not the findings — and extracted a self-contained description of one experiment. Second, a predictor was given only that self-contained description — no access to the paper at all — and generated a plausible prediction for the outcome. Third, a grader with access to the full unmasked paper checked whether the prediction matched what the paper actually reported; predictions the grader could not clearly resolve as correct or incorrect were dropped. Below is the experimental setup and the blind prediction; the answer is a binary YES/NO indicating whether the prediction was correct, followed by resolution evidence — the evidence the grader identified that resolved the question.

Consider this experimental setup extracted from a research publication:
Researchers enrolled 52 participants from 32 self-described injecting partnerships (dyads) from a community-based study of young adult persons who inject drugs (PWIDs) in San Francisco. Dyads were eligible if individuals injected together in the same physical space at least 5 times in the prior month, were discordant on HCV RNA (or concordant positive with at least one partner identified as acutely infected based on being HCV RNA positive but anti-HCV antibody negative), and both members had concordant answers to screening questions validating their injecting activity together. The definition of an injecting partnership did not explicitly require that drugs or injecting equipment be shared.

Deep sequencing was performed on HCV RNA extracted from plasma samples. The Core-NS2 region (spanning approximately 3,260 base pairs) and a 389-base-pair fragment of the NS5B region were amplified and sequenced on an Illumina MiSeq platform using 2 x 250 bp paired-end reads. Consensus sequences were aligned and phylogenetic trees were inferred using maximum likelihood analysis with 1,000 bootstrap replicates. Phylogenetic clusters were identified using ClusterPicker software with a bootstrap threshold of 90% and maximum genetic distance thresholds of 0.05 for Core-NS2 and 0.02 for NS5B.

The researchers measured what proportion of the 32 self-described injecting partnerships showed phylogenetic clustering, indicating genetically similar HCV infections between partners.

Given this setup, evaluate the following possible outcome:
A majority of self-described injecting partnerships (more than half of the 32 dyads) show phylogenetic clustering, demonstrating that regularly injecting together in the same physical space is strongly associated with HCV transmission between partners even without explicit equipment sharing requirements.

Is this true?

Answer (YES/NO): NO